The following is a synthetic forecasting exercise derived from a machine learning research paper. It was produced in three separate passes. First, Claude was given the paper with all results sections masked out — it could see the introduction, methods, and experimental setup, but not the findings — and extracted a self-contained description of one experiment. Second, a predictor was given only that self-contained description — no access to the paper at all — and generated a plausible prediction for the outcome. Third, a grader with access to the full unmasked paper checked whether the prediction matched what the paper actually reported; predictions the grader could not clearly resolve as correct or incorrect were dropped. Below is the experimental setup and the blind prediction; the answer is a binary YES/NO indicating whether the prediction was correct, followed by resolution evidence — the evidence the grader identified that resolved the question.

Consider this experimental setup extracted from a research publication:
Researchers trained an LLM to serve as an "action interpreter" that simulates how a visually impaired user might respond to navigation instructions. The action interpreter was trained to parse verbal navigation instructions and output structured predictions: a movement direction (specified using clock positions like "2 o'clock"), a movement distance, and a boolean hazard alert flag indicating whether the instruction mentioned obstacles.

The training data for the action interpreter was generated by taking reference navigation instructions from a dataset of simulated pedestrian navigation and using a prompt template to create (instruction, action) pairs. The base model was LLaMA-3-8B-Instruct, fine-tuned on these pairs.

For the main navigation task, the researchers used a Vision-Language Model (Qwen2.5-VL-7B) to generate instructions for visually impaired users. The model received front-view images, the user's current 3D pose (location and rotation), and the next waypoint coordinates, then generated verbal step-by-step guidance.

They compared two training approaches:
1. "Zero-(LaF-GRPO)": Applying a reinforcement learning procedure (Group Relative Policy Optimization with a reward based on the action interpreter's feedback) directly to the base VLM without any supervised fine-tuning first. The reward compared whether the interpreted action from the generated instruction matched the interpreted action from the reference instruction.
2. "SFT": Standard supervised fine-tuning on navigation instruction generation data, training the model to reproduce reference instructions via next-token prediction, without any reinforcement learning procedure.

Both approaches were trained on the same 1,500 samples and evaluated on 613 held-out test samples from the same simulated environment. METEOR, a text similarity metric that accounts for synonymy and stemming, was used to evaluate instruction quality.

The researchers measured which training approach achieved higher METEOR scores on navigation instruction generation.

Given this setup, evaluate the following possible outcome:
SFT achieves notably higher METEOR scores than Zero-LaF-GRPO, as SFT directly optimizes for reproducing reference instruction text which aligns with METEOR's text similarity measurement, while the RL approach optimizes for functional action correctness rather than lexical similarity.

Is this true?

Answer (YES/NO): YES